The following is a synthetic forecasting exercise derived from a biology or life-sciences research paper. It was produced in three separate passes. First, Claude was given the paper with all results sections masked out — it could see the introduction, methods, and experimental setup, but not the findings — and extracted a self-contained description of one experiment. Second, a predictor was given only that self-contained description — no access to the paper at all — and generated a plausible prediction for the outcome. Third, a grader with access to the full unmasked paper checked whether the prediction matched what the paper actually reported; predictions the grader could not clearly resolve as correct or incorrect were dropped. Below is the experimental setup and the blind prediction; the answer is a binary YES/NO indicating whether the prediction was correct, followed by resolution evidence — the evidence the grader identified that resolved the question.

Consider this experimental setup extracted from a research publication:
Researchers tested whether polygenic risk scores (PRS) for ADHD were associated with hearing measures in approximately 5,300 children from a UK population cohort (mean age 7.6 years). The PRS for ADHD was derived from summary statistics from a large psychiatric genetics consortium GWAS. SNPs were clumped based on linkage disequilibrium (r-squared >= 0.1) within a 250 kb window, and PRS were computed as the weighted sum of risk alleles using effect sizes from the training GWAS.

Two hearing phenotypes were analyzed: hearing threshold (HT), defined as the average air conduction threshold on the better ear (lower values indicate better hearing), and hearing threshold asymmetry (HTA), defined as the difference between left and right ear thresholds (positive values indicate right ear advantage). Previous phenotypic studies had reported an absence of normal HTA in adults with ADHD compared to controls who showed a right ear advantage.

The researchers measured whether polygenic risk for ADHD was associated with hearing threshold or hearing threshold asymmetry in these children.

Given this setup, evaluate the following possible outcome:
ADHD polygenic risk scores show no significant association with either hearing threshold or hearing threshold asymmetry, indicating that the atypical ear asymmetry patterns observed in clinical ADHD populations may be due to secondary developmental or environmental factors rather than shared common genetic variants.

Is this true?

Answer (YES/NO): NO